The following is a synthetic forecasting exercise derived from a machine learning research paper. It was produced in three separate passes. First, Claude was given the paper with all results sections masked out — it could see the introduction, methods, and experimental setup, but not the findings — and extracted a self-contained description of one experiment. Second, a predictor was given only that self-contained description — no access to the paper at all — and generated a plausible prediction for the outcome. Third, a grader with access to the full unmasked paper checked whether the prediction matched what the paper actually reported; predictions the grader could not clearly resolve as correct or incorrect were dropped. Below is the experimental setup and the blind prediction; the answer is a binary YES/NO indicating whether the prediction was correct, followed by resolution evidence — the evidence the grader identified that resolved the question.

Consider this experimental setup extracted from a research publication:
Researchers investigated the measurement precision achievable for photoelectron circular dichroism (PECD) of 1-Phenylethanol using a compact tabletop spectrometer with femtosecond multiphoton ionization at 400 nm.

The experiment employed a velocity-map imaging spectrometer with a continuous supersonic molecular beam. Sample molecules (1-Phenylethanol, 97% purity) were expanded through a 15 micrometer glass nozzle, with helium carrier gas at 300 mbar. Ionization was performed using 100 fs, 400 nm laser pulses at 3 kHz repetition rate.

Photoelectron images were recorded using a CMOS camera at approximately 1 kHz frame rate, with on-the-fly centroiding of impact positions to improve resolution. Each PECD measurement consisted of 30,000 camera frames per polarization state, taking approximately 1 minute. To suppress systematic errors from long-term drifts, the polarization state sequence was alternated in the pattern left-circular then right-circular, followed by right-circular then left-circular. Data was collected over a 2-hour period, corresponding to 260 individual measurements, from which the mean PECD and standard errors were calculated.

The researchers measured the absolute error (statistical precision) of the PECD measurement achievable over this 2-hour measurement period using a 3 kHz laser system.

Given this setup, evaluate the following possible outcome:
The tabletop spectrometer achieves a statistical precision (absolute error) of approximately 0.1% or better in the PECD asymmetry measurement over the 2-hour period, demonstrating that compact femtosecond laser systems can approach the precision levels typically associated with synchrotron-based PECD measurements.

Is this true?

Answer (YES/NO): NO